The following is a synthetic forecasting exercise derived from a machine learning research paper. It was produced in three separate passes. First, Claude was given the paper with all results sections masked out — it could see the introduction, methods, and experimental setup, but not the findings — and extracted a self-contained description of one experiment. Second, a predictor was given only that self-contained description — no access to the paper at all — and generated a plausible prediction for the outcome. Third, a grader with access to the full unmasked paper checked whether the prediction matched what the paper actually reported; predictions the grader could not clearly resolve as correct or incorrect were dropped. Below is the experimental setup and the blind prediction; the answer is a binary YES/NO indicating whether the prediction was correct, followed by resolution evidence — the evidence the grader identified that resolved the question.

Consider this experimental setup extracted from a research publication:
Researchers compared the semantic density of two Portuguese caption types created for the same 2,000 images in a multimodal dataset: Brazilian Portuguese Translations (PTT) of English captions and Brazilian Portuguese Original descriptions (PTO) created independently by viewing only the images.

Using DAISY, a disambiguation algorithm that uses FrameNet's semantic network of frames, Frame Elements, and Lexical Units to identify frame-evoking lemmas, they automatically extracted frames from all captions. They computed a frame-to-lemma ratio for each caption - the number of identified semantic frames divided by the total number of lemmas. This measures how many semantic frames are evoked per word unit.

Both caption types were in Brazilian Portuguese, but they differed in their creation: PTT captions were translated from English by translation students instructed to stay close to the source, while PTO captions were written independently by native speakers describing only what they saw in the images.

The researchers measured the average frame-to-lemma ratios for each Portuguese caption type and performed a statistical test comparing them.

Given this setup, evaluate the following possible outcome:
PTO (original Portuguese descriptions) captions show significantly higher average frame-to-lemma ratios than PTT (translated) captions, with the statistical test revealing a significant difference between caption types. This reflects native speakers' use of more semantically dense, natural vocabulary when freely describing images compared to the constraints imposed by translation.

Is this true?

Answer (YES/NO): YES